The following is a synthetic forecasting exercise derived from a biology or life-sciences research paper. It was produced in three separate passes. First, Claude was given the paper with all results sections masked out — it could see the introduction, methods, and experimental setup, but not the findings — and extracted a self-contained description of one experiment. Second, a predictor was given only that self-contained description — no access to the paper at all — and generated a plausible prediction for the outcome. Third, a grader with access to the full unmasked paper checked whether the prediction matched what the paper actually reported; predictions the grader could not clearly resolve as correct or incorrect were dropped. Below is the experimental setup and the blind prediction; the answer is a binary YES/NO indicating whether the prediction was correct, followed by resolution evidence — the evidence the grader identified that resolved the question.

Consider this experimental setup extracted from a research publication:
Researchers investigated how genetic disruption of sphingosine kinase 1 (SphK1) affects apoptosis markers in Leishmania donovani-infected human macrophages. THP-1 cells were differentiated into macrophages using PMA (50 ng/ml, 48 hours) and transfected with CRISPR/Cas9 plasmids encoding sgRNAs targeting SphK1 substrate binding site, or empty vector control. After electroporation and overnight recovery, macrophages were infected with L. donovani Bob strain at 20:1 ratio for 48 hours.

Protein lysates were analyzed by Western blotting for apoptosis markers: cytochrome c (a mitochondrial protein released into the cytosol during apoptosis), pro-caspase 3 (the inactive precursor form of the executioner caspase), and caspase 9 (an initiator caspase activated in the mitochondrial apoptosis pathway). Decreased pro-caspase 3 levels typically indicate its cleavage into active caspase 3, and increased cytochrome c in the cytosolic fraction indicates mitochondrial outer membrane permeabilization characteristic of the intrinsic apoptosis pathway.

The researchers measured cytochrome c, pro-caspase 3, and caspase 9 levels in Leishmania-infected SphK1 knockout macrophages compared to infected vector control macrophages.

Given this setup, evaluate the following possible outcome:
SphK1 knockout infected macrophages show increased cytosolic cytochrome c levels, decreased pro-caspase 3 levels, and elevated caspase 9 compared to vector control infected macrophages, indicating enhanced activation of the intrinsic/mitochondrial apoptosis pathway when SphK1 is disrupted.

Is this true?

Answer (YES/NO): NO